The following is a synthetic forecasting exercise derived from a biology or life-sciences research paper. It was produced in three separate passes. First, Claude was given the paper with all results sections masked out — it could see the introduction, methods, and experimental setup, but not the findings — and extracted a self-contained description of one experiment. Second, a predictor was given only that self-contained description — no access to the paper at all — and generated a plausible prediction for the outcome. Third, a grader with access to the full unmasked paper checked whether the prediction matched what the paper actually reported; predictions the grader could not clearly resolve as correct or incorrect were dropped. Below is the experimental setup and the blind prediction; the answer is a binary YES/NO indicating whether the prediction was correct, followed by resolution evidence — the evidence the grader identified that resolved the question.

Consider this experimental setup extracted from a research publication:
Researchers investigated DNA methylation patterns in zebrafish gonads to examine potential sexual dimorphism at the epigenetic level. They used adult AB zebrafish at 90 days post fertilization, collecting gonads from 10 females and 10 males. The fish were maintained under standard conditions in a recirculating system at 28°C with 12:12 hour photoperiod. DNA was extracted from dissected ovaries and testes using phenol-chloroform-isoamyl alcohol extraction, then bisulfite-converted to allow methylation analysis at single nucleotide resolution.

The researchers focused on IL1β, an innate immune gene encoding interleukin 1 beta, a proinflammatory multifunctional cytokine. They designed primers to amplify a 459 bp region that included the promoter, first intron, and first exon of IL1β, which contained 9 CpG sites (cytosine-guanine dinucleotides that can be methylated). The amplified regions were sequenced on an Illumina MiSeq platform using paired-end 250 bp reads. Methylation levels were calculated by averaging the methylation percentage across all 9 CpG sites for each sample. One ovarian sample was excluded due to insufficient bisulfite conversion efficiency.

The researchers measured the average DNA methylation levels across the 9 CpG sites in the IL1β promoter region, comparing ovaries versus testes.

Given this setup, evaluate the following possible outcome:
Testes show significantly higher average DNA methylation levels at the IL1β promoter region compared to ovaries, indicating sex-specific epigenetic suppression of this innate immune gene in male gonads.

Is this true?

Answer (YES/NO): NO